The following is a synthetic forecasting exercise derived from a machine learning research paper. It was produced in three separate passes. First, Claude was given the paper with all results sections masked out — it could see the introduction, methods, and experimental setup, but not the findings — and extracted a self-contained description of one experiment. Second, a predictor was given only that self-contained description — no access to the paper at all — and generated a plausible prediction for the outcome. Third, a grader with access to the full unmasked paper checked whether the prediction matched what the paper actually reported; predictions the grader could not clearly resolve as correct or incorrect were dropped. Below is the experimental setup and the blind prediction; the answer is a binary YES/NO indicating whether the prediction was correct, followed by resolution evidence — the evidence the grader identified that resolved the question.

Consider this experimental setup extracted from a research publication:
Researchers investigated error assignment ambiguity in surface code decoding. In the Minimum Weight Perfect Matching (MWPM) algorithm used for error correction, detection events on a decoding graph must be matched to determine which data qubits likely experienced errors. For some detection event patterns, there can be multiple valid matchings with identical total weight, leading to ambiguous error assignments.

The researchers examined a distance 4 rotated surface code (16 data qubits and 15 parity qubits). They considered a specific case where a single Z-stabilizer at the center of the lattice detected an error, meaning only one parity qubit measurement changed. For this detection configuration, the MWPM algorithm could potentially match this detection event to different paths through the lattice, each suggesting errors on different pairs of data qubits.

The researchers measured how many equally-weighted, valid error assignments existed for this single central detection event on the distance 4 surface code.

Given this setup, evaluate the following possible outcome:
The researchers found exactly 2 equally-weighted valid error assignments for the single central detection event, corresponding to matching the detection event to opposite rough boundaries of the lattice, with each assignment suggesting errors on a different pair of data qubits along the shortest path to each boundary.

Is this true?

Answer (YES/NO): NO